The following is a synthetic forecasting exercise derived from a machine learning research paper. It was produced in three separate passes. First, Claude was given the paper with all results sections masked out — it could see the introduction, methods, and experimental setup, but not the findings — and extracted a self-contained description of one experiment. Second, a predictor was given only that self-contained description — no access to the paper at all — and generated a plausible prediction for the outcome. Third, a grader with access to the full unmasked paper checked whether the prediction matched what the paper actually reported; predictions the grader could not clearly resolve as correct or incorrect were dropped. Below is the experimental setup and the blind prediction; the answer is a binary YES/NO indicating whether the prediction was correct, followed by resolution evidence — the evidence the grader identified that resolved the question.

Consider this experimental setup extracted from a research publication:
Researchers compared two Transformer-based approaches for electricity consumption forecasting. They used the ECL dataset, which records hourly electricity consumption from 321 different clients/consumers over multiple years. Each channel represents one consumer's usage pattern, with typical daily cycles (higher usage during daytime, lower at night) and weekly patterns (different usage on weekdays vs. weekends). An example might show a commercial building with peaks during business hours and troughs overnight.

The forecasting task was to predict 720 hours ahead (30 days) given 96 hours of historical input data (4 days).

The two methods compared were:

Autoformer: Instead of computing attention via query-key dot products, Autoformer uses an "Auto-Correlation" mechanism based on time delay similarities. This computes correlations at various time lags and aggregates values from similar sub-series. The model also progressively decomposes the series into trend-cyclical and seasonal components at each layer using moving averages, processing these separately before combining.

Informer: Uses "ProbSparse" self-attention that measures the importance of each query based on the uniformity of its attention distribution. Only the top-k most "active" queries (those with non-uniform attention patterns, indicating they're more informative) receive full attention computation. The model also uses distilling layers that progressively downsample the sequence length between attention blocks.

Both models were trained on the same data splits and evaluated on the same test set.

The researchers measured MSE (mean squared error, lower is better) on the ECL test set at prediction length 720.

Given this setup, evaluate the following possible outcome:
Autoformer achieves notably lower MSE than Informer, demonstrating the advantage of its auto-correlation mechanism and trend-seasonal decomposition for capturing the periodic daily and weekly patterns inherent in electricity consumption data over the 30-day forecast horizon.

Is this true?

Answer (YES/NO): YES